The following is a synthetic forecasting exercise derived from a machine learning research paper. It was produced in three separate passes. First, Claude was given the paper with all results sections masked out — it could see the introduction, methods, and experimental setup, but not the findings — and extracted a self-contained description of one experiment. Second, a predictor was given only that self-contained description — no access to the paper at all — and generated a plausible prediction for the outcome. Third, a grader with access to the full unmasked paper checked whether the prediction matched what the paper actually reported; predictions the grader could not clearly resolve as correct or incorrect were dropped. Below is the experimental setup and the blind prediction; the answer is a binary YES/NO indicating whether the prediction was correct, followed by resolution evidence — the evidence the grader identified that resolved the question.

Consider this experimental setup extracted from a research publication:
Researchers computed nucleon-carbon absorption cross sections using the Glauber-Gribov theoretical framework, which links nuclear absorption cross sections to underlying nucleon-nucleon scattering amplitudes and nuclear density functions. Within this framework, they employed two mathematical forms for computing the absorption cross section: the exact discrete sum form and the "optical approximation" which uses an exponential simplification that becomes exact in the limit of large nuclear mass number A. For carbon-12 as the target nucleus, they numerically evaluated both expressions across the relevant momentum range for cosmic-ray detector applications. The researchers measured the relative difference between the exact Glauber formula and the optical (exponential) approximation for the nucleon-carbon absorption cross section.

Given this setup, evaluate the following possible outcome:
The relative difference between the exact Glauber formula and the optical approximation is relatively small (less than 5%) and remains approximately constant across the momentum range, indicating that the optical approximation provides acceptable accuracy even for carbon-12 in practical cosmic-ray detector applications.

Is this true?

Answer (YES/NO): NO